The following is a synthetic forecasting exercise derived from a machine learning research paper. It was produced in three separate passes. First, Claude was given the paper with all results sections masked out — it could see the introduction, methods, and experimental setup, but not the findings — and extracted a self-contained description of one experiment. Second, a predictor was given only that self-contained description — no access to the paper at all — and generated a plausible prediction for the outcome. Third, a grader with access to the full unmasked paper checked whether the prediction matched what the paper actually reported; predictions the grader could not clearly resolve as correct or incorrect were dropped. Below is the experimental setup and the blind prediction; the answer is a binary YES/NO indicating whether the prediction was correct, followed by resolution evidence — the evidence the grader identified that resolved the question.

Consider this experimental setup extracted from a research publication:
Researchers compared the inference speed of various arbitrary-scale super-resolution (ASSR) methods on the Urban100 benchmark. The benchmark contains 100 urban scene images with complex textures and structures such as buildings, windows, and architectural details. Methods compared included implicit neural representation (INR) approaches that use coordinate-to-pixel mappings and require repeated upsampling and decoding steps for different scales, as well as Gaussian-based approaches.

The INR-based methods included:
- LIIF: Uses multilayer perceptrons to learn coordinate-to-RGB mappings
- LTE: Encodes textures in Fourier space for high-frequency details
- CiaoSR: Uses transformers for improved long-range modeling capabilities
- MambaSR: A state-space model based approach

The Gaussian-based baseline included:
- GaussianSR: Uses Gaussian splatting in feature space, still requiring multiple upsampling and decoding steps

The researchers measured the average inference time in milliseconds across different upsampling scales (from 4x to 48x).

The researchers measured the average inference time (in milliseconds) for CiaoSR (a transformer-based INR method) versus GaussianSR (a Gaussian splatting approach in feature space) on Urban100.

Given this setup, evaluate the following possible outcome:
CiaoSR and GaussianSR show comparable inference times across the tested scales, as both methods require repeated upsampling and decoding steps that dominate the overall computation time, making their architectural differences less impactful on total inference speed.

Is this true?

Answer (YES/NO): YES